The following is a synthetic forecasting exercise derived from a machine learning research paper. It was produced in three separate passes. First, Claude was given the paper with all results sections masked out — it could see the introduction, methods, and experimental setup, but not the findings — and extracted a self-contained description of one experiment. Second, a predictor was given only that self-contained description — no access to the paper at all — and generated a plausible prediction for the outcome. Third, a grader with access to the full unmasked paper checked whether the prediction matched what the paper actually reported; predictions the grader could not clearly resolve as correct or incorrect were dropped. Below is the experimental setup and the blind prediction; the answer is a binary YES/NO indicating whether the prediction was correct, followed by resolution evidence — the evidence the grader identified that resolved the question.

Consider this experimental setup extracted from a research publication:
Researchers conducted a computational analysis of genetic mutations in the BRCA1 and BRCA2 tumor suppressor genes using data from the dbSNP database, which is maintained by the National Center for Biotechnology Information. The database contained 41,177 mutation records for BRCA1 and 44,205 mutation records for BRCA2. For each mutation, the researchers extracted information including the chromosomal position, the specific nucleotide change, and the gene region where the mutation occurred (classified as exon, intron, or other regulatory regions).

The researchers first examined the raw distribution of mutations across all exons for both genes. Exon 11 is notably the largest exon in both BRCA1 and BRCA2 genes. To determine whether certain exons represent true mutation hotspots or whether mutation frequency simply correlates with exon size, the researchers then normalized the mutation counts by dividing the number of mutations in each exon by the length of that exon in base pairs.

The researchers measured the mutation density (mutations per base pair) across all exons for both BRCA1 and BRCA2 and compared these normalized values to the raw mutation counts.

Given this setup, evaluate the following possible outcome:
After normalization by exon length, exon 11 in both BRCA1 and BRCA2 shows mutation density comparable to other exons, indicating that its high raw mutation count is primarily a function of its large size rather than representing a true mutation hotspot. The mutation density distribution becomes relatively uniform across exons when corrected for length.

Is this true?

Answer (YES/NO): YES